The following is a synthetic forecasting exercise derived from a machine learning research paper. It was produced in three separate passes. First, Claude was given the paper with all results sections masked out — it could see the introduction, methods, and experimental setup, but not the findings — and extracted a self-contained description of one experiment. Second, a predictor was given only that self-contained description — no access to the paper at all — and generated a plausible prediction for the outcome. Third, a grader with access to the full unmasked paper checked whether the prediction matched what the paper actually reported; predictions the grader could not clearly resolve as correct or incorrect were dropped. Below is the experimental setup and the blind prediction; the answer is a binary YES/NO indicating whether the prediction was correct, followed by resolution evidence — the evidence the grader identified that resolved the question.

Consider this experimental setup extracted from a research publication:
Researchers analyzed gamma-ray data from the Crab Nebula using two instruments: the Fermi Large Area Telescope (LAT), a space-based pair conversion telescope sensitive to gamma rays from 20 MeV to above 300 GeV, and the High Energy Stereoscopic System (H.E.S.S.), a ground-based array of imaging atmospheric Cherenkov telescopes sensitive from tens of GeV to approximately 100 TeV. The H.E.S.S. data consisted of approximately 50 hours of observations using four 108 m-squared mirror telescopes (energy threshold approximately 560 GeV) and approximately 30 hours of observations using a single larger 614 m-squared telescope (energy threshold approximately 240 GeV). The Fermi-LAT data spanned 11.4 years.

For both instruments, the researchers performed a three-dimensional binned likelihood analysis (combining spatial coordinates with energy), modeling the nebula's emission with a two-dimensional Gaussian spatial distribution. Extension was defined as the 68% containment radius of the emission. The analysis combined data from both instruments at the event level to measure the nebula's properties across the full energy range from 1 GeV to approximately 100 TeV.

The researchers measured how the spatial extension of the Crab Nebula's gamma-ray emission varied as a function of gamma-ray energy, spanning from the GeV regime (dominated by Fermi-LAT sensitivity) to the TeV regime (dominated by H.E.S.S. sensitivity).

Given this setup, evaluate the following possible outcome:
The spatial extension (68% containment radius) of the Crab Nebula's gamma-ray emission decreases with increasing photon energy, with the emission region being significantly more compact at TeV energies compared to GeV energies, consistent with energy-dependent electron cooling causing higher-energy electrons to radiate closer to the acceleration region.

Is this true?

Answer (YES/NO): YES